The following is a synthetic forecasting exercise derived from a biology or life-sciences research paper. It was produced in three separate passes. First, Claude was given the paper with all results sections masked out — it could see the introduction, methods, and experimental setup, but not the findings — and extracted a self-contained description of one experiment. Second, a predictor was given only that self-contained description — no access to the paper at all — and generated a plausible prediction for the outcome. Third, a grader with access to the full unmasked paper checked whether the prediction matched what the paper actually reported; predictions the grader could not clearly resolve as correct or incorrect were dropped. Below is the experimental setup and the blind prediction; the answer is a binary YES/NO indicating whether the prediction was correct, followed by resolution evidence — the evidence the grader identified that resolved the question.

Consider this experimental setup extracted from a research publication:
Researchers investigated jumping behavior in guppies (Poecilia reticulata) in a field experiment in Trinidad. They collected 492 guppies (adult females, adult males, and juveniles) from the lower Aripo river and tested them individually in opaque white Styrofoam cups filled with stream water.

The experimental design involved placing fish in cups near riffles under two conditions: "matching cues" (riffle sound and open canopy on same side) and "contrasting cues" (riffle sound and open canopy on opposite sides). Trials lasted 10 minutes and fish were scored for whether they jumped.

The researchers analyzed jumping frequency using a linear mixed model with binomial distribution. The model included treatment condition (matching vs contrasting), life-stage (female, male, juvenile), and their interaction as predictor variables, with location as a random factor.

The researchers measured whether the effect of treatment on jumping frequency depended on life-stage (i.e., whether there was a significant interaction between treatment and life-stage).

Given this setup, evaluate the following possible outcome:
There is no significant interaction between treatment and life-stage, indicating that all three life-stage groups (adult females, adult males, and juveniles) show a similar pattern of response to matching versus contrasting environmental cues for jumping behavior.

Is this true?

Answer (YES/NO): YES